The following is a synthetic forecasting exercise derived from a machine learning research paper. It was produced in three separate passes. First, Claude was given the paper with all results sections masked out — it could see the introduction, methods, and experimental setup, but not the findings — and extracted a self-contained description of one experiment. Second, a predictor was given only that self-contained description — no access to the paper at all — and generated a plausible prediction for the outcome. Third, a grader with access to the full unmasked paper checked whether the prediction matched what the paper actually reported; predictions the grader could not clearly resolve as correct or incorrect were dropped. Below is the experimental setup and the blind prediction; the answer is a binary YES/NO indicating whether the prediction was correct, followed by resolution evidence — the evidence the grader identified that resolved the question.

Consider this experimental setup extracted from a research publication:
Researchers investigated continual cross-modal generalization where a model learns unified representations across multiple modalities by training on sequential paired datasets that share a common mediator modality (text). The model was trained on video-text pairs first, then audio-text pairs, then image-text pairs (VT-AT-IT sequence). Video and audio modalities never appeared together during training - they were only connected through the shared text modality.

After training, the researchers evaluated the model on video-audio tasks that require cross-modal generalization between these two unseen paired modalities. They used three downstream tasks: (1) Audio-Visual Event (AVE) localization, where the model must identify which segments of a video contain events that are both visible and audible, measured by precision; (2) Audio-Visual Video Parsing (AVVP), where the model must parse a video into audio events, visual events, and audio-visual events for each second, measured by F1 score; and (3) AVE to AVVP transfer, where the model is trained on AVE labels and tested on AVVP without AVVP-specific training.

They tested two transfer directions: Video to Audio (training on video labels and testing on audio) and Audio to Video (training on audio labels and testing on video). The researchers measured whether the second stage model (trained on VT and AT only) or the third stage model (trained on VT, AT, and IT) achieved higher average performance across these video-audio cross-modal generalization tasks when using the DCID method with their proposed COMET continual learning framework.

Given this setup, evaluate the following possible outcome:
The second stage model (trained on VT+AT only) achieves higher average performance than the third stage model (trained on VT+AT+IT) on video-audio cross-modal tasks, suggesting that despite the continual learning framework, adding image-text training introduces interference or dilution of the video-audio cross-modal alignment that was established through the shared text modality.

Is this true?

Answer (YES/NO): NO